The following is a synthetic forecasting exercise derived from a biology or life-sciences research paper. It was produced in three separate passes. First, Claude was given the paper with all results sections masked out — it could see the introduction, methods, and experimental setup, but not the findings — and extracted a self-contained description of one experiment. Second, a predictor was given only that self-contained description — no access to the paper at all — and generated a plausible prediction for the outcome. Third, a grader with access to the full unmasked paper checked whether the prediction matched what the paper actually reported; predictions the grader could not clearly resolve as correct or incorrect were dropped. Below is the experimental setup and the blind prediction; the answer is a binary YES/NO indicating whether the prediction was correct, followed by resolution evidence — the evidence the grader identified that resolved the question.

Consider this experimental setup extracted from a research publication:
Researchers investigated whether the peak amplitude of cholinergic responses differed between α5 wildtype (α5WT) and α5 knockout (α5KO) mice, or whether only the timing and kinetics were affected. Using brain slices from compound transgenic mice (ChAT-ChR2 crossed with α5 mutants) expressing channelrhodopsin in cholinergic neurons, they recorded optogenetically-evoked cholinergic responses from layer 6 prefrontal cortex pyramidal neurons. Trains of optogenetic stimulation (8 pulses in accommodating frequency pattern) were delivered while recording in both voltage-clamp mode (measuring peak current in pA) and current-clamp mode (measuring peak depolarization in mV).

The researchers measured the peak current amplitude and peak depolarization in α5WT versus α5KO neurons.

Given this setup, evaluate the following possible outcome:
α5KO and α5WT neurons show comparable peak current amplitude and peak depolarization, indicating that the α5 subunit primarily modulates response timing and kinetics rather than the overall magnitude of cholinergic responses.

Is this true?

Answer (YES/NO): YES